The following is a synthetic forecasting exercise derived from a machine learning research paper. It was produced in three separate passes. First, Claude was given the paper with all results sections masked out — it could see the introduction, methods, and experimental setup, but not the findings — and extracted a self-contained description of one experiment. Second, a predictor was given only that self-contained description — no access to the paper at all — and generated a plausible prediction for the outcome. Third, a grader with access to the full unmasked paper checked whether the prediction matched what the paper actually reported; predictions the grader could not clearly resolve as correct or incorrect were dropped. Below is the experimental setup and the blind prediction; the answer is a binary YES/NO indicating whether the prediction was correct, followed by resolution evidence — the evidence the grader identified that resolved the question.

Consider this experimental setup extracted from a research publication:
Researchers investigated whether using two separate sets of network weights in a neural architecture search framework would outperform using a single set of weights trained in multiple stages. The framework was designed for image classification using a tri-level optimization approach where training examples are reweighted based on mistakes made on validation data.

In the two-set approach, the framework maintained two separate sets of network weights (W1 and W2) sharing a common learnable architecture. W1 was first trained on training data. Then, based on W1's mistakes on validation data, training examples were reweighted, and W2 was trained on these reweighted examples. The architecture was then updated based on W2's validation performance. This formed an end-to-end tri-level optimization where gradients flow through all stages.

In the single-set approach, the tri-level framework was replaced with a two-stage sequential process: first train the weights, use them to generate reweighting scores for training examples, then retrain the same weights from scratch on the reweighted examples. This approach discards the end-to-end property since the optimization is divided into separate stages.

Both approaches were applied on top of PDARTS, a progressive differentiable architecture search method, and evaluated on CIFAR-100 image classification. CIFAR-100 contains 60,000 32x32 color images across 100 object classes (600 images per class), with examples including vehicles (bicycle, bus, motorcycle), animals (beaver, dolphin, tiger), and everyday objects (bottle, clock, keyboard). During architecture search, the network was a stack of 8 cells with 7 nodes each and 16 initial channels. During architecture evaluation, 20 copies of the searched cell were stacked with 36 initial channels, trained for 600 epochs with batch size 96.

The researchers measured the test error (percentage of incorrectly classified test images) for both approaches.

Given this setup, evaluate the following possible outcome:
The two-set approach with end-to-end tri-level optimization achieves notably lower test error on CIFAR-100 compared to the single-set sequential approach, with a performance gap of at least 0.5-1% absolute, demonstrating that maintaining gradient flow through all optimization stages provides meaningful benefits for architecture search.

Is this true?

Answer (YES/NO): YES